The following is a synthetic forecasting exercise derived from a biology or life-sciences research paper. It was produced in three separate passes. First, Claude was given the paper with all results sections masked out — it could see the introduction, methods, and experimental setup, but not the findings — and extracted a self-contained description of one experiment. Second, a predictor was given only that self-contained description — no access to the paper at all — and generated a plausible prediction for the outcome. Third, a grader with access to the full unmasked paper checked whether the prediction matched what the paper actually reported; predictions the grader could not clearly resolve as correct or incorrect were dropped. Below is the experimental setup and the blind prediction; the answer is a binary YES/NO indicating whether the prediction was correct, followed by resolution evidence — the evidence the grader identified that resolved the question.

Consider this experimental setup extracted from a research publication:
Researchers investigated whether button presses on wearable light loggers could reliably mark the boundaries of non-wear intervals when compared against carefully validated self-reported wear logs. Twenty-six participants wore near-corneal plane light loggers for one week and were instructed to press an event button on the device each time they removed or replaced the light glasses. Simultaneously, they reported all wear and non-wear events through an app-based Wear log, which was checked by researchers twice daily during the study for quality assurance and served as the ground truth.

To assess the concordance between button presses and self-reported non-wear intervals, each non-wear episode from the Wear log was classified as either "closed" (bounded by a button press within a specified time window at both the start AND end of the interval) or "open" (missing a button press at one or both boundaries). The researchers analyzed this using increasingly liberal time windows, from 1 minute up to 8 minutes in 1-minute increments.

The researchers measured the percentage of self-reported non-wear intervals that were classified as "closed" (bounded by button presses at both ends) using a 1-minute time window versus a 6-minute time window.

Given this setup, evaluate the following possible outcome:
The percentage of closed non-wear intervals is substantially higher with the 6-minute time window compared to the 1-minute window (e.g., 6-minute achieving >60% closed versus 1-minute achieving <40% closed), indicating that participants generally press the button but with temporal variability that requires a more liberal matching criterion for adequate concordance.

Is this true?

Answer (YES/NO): NO